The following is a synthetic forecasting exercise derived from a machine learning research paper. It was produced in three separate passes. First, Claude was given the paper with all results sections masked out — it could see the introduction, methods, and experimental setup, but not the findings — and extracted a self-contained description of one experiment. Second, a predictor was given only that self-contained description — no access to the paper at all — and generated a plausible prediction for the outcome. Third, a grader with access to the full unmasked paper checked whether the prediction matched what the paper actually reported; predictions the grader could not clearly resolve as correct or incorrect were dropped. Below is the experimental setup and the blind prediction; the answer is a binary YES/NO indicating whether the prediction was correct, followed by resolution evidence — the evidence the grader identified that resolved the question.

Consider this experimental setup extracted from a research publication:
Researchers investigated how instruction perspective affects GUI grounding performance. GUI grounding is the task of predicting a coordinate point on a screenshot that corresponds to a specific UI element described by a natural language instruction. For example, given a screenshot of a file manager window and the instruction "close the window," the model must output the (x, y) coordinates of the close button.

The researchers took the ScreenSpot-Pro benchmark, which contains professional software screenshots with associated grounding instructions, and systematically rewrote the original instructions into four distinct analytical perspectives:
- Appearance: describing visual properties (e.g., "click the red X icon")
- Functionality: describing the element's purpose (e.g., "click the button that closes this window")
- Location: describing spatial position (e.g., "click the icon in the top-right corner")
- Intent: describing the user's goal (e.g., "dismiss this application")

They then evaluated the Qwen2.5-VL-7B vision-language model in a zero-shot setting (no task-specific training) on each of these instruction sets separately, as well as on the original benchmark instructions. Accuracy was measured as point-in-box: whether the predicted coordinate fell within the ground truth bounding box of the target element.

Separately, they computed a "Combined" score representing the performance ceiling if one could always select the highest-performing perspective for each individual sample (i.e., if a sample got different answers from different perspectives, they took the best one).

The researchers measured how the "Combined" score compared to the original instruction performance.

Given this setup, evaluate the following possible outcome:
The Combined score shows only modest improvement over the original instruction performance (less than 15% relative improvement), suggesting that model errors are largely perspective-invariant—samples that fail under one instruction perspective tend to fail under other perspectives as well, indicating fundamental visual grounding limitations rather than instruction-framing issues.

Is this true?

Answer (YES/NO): NO